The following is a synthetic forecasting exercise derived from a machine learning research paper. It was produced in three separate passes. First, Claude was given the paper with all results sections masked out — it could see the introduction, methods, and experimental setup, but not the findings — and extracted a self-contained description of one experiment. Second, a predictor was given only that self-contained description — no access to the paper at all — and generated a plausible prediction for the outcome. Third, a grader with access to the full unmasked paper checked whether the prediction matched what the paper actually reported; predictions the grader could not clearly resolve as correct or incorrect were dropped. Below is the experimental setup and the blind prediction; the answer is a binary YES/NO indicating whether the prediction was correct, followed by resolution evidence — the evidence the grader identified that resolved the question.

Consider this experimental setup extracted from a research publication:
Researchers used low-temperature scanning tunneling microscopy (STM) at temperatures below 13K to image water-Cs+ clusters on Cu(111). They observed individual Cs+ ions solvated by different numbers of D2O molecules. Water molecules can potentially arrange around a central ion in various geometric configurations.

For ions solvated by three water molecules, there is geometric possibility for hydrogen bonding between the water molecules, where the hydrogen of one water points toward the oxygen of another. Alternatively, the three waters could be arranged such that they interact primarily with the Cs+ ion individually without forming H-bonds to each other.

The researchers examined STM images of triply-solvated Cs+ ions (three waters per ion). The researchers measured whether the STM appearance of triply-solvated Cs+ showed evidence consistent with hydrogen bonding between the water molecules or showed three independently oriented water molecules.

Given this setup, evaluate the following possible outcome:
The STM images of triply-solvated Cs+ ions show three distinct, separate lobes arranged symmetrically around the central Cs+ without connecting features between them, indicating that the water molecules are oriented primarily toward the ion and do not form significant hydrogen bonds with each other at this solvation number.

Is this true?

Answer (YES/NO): NO